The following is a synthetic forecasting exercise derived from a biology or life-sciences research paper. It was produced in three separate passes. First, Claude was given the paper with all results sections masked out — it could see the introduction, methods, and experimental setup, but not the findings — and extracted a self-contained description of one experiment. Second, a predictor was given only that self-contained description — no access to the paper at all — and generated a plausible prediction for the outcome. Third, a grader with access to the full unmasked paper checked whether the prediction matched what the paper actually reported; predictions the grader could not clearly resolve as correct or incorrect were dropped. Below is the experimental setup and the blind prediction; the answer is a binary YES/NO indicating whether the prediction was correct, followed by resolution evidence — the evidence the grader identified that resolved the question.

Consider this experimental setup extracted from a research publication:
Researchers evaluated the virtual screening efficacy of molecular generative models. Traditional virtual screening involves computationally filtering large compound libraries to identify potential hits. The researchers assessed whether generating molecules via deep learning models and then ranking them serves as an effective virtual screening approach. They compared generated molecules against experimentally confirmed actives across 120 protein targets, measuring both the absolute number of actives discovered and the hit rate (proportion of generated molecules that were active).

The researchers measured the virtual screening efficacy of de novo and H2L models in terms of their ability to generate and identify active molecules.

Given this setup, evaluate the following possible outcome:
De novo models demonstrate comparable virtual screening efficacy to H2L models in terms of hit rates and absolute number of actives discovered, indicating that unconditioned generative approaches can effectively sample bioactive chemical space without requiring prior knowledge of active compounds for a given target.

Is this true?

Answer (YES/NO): NO